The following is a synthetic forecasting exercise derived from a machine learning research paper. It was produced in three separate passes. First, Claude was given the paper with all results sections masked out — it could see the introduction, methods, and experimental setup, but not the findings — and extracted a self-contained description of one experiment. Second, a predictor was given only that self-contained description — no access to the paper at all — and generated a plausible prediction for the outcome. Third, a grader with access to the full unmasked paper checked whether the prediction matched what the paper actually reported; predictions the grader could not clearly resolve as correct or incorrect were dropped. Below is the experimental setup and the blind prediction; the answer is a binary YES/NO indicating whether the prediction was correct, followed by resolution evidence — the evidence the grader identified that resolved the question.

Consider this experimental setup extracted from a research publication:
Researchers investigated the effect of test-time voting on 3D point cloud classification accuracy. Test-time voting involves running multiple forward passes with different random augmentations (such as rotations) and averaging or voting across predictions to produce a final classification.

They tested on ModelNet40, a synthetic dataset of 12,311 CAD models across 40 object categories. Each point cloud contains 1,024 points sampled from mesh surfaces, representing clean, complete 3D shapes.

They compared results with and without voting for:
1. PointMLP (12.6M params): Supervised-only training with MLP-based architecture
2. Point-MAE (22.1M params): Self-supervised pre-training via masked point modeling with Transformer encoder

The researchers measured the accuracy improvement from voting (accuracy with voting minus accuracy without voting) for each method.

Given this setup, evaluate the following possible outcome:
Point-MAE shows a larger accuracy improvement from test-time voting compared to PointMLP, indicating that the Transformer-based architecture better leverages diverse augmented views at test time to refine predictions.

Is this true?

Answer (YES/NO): YES